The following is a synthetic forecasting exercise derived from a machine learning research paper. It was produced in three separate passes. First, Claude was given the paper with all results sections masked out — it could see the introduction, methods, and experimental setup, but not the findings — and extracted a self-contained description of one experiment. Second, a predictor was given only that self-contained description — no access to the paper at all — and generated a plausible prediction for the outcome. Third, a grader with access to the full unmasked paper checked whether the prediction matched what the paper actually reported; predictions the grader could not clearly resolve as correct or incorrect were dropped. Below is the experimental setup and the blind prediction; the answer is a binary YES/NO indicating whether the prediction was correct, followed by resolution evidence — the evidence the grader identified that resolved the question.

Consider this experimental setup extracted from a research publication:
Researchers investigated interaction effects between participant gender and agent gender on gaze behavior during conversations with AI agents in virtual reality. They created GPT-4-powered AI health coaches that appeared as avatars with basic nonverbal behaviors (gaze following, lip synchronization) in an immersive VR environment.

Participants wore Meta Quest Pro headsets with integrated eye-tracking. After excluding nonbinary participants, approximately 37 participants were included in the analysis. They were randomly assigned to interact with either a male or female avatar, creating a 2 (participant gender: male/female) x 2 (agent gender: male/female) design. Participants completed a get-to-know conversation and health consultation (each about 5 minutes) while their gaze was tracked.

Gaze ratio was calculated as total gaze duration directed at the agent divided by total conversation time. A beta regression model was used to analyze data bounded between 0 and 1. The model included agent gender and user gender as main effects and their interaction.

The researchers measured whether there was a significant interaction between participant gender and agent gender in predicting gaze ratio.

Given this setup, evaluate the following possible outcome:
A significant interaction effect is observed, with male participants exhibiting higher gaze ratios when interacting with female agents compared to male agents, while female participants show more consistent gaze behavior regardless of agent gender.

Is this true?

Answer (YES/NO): NO